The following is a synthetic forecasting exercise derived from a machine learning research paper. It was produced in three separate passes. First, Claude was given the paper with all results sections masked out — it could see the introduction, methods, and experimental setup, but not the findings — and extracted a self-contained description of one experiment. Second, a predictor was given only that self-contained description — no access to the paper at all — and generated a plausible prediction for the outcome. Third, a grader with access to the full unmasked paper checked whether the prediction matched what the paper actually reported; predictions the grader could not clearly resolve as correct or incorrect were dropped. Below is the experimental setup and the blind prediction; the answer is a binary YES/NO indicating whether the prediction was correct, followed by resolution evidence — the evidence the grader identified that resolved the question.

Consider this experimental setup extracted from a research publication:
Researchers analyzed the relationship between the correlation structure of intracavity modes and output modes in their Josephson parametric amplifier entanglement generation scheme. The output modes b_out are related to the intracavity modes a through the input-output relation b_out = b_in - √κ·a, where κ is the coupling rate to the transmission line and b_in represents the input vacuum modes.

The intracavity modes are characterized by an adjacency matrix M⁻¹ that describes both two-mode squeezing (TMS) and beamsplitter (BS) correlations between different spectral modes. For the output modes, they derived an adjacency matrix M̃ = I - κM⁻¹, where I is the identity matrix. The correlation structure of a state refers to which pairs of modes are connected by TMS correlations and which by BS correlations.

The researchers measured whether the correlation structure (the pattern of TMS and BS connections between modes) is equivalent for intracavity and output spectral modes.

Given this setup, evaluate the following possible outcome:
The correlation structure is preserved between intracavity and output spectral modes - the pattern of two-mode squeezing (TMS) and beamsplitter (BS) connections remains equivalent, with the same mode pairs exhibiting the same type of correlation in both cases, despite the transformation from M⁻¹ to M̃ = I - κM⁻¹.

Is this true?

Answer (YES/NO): YES